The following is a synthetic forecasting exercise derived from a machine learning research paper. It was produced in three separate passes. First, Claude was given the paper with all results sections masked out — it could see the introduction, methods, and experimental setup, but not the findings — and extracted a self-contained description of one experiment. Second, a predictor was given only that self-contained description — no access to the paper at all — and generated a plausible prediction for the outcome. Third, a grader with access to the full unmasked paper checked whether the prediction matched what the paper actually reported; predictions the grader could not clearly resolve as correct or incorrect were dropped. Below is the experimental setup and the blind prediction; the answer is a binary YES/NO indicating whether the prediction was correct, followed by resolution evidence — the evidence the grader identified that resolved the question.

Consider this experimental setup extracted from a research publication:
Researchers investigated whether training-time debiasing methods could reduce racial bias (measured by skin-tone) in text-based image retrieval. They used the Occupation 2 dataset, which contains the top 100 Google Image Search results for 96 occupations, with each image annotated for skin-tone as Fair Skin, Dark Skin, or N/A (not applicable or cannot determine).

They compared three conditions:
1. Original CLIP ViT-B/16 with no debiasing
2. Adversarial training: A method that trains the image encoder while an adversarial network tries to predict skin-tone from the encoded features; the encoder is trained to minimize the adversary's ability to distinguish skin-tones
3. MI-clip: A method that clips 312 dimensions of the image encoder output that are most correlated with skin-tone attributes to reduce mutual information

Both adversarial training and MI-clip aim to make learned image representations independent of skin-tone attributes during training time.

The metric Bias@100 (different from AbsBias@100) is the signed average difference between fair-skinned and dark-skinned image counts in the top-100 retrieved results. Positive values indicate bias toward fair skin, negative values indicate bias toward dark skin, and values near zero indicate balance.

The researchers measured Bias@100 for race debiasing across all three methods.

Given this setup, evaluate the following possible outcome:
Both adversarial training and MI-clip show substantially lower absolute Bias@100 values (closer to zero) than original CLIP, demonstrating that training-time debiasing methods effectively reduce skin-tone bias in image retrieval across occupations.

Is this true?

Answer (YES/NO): NO